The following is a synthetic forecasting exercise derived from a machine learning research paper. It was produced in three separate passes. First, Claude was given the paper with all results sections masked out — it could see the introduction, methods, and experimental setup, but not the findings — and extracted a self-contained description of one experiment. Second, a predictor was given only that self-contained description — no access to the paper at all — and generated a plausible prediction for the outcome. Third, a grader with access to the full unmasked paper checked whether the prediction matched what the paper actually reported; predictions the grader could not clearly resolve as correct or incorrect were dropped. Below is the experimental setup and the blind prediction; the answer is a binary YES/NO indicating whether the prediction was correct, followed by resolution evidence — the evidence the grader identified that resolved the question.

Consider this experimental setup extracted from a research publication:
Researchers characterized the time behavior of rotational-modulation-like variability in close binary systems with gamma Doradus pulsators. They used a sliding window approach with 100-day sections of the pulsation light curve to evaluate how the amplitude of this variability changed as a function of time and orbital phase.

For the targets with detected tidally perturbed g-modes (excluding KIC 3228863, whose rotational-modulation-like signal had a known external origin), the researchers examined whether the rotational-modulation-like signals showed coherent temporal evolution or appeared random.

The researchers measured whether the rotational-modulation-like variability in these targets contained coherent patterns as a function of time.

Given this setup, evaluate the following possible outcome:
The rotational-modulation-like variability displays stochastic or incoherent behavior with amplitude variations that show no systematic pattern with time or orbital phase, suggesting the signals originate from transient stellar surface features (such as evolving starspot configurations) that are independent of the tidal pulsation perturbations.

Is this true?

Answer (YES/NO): NO